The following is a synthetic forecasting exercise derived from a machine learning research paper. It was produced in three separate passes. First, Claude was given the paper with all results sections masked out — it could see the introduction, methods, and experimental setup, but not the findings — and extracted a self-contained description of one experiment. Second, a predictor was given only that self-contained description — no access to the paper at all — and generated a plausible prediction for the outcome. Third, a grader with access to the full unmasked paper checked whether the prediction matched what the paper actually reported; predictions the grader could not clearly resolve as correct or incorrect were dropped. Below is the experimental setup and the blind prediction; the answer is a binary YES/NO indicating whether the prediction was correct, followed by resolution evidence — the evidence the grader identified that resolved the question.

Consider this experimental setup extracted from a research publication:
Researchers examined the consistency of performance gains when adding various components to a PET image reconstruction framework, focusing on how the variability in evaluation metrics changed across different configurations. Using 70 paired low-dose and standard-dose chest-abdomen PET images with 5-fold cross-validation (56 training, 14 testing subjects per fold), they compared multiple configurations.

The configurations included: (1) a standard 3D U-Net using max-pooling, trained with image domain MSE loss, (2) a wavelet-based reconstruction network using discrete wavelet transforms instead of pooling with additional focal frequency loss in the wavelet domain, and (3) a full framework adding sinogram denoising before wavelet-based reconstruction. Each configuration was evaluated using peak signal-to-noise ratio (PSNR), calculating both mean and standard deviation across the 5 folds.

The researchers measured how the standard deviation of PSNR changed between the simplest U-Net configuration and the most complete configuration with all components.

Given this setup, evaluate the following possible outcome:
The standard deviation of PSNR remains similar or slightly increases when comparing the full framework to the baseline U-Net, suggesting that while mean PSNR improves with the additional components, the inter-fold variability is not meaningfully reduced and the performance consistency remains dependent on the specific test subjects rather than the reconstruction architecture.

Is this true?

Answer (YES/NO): NO